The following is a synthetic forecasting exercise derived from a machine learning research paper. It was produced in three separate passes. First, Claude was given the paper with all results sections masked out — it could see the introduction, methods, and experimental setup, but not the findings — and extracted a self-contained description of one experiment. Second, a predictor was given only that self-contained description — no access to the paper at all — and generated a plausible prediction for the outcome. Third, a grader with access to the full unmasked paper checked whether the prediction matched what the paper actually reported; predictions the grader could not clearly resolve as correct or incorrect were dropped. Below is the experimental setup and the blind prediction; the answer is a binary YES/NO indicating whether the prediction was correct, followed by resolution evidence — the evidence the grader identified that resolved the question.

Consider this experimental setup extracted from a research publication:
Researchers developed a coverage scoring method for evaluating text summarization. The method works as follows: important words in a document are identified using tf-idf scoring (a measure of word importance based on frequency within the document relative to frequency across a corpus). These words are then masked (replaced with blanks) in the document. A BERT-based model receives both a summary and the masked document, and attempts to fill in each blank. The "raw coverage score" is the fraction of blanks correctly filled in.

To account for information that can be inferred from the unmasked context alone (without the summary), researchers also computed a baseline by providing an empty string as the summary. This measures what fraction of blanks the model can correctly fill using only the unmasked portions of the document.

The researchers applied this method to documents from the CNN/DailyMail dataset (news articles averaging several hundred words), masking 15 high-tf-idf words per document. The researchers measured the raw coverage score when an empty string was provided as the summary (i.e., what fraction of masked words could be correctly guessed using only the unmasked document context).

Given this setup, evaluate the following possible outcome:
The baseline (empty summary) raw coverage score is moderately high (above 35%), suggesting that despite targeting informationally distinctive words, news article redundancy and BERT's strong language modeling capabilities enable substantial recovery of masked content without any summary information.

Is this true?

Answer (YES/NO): NO